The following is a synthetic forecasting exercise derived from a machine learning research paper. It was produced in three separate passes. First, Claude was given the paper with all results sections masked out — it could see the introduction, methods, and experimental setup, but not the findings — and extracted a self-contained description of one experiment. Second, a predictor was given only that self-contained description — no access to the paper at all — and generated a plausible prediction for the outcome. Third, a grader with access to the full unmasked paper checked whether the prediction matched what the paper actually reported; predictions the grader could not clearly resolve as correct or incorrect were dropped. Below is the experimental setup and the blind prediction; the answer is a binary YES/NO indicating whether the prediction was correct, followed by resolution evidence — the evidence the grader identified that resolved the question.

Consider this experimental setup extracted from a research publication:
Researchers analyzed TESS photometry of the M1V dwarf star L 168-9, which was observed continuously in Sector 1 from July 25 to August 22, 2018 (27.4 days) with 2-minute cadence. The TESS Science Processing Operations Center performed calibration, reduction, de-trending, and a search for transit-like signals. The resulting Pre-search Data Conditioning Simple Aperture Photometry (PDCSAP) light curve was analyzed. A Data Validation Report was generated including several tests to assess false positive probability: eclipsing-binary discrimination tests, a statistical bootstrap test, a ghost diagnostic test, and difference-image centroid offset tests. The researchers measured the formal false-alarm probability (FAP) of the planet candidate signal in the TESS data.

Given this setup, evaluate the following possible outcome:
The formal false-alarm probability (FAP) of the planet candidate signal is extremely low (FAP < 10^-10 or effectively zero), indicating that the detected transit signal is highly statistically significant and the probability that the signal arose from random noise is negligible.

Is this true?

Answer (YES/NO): YES